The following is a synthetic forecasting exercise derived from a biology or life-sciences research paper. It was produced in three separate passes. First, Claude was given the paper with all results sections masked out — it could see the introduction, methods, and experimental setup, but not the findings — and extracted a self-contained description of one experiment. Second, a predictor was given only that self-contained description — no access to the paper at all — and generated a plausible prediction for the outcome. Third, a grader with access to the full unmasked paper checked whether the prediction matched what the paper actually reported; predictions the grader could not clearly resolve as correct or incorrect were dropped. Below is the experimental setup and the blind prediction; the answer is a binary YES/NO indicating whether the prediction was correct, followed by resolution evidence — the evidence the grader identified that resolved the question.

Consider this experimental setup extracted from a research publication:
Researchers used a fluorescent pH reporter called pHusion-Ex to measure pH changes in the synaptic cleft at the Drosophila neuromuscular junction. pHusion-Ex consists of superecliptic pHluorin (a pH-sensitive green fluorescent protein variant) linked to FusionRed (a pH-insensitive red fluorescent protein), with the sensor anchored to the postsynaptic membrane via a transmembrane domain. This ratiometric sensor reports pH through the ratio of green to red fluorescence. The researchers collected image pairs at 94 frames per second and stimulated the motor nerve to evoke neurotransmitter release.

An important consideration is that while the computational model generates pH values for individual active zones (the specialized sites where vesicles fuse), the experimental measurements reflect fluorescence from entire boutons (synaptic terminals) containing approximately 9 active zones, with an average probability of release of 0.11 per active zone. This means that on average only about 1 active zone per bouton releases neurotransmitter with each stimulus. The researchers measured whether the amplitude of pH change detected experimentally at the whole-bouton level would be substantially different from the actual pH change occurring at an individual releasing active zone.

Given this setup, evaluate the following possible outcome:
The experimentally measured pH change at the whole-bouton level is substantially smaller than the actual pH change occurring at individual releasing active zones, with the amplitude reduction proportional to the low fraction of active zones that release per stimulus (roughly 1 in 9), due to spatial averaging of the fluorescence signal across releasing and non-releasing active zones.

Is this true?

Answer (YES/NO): YES